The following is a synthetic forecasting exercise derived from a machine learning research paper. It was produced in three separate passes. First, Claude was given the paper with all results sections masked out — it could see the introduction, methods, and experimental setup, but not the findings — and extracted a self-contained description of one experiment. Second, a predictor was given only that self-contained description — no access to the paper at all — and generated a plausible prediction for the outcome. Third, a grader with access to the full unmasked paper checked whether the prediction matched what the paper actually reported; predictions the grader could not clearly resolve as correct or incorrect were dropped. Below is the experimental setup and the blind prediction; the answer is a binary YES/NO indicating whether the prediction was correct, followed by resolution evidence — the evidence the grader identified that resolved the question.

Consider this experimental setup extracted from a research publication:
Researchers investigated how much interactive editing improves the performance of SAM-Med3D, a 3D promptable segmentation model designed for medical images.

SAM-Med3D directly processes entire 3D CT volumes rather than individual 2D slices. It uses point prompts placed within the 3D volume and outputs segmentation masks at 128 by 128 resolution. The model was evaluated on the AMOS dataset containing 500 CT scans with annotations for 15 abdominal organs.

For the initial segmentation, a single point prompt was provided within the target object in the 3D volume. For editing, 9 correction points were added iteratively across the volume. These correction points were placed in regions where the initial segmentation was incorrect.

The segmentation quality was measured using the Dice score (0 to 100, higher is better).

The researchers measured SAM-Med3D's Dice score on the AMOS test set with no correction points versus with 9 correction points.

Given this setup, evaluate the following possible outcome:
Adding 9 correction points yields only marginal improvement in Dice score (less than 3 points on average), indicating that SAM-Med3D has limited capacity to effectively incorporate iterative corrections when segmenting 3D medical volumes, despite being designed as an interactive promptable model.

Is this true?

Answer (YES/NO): NO